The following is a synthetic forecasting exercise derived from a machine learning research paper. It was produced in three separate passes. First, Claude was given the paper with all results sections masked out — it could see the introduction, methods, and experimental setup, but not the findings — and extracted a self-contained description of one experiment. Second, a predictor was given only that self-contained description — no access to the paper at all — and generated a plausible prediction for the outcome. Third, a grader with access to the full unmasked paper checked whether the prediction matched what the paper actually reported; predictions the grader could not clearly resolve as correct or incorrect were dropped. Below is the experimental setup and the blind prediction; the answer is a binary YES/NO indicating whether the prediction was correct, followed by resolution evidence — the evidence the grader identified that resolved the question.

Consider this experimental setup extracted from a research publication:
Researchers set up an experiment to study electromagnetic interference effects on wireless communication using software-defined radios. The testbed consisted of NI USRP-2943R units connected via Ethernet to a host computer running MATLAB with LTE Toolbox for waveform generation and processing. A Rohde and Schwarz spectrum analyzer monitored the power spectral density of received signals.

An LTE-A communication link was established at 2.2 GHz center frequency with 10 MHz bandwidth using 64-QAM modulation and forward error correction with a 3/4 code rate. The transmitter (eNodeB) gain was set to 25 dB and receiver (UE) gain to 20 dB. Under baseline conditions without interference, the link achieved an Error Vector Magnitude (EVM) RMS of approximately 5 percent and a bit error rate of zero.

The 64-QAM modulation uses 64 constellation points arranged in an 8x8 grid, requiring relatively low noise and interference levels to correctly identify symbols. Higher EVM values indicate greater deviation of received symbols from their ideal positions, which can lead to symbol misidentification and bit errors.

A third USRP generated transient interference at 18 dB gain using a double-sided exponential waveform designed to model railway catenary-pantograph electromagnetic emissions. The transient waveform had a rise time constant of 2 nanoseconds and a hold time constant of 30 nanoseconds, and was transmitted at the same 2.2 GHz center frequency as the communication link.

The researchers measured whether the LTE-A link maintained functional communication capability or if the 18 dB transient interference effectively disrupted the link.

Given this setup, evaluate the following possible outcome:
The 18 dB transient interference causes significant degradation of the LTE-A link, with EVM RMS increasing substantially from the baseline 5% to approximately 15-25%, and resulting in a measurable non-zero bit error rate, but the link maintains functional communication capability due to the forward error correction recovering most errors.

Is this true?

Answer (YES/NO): NO